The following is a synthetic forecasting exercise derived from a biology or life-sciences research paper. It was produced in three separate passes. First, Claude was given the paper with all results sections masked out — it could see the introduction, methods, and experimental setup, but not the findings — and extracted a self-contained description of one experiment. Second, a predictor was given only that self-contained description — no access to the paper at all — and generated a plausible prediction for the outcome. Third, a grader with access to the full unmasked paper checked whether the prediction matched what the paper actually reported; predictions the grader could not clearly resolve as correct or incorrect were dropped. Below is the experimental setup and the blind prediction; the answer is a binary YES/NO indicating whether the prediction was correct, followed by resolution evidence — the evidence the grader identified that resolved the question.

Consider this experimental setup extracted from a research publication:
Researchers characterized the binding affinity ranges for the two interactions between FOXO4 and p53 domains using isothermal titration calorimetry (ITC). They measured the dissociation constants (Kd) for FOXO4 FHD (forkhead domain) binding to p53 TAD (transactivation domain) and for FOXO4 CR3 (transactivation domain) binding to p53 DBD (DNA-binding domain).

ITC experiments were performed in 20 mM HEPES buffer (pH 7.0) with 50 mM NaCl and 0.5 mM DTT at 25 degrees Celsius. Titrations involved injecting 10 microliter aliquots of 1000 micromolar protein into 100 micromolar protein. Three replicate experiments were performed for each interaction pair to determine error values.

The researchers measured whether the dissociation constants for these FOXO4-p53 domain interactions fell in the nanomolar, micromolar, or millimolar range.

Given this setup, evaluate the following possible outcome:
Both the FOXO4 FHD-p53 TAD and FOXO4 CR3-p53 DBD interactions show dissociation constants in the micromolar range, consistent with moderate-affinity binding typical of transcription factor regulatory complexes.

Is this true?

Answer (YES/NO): YES